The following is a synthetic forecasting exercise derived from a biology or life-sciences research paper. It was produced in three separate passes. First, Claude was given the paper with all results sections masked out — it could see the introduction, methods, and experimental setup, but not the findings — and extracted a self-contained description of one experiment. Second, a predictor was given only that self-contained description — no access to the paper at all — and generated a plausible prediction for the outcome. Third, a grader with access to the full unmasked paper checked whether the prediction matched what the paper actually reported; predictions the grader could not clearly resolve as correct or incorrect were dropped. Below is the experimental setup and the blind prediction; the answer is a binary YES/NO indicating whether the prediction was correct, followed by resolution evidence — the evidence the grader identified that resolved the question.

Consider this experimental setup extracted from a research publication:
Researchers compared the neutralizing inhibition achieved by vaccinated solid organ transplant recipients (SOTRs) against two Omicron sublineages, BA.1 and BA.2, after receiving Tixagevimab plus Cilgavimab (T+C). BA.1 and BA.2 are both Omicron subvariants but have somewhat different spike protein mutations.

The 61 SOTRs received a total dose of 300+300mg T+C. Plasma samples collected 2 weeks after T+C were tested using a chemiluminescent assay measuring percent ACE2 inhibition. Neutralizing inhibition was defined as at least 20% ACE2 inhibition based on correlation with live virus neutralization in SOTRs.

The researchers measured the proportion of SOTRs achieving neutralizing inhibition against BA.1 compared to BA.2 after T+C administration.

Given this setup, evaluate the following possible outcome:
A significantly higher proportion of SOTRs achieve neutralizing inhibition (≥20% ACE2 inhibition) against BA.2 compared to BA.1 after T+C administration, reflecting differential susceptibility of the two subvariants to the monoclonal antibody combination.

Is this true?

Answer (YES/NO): YES